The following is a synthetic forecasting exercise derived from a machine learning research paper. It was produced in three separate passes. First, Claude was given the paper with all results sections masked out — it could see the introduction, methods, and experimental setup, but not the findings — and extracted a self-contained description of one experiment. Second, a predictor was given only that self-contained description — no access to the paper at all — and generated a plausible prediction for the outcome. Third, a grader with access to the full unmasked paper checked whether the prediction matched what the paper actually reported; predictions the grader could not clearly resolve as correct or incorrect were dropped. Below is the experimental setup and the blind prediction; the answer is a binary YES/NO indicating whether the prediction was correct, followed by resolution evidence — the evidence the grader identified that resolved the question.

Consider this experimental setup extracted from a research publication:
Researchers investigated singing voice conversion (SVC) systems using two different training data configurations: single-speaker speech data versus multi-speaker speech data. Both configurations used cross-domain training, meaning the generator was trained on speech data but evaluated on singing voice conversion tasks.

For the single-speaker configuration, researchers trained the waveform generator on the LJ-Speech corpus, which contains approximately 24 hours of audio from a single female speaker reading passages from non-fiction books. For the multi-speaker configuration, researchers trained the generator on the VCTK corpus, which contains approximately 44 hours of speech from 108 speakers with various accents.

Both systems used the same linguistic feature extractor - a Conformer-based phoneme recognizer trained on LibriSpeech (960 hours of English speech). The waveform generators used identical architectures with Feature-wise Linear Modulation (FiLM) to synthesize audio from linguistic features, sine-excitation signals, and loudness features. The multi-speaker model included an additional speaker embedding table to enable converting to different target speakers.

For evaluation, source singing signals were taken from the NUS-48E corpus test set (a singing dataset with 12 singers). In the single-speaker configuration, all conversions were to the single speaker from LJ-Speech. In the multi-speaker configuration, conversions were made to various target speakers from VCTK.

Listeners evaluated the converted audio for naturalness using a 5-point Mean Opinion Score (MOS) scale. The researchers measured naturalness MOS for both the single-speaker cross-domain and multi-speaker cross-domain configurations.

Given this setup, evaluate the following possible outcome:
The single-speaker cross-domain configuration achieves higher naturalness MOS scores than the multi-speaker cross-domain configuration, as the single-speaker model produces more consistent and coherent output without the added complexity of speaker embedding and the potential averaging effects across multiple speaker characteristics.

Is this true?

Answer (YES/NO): YES